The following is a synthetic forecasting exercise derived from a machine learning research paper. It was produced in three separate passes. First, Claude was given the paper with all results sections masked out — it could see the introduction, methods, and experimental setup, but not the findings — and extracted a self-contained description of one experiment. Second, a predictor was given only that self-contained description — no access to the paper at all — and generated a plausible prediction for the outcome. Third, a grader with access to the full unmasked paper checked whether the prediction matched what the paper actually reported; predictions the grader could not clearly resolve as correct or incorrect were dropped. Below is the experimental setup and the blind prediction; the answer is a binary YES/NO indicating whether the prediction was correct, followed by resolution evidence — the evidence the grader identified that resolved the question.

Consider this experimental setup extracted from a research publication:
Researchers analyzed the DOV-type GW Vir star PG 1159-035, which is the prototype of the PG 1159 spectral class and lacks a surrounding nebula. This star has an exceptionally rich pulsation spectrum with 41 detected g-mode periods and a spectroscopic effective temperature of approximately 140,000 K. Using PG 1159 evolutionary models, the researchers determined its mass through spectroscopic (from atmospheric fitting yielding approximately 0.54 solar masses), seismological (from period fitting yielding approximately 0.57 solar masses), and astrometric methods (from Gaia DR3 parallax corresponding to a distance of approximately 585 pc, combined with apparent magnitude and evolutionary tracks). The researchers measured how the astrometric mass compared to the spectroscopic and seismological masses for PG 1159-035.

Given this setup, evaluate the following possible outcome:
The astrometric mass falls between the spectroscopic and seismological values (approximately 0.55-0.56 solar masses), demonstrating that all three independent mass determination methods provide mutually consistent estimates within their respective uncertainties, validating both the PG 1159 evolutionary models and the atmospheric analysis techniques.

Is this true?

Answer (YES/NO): NO